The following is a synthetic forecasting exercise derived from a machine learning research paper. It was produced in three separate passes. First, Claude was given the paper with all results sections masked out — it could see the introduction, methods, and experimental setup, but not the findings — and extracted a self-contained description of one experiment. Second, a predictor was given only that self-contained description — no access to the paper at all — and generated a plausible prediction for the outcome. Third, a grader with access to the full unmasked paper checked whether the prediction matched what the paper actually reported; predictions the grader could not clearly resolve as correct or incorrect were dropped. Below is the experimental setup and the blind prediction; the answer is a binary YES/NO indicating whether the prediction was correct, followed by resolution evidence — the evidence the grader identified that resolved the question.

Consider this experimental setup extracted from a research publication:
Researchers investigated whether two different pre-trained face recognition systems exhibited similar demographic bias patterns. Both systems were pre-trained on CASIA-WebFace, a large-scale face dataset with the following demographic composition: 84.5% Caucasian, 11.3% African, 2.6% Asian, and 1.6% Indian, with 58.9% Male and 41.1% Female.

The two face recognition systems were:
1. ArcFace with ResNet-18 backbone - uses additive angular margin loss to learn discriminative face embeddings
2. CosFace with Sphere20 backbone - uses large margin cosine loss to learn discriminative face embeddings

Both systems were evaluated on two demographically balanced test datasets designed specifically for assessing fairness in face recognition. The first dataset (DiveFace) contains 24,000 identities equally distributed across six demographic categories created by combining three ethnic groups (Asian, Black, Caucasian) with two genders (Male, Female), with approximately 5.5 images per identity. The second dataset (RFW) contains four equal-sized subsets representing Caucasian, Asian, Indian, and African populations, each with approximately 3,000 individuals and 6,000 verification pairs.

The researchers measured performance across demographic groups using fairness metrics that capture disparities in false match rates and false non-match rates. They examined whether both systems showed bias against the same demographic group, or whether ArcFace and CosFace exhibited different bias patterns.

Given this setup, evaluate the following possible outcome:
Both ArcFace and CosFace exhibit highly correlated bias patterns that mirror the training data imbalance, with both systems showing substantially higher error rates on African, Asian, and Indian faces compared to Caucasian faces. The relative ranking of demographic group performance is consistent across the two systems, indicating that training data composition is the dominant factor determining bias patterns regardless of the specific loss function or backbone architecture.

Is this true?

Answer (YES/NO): NO